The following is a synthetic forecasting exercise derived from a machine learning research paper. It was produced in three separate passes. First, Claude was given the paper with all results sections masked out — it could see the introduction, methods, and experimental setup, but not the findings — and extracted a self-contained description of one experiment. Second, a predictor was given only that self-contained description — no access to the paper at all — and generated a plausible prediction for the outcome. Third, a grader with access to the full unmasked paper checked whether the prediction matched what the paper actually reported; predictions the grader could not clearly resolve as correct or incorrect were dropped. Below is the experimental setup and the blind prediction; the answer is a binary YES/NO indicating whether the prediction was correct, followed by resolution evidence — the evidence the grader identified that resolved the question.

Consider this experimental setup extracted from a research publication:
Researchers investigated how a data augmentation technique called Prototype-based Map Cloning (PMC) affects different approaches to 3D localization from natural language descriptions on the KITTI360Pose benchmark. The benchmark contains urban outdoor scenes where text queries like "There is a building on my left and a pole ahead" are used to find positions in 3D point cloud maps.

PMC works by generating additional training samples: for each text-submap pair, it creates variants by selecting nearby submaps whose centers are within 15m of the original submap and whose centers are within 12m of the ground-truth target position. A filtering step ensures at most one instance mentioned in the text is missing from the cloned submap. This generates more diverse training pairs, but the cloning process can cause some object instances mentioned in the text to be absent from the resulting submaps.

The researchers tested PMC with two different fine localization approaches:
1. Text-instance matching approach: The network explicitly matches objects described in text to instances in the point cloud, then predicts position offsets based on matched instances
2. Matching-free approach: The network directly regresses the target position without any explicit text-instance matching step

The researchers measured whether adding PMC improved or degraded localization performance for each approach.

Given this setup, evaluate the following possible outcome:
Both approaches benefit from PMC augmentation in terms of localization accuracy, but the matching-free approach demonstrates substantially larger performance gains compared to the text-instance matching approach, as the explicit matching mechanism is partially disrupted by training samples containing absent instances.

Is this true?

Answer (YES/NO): NO